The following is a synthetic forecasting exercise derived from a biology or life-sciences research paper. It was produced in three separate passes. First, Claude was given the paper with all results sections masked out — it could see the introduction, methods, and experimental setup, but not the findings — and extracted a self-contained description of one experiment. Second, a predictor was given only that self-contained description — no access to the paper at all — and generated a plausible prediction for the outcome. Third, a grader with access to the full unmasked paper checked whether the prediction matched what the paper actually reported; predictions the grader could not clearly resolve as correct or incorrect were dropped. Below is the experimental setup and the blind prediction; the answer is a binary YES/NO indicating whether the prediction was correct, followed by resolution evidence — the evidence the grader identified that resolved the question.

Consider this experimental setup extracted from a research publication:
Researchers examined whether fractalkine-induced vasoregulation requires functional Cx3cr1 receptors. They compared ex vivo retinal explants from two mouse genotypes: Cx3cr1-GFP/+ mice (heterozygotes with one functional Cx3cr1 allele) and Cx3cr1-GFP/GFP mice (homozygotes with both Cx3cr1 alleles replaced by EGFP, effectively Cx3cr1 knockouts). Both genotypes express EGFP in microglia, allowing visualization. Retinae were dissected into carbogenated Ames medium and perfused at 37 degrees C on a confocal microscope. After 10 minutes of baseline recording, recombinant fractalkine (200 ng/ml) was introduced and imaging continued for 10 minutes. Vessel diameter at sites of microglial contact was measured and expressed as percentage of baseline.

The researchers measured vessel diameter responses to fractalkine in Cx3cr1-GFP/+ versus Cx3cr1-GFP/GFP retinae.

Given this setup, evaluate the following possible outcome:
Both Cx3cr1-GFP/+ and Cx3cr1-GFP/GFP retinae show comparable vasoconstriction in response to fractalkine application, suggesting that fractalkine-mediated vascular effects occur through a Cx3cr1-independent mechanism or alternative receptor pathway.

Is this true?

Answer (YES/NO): NO